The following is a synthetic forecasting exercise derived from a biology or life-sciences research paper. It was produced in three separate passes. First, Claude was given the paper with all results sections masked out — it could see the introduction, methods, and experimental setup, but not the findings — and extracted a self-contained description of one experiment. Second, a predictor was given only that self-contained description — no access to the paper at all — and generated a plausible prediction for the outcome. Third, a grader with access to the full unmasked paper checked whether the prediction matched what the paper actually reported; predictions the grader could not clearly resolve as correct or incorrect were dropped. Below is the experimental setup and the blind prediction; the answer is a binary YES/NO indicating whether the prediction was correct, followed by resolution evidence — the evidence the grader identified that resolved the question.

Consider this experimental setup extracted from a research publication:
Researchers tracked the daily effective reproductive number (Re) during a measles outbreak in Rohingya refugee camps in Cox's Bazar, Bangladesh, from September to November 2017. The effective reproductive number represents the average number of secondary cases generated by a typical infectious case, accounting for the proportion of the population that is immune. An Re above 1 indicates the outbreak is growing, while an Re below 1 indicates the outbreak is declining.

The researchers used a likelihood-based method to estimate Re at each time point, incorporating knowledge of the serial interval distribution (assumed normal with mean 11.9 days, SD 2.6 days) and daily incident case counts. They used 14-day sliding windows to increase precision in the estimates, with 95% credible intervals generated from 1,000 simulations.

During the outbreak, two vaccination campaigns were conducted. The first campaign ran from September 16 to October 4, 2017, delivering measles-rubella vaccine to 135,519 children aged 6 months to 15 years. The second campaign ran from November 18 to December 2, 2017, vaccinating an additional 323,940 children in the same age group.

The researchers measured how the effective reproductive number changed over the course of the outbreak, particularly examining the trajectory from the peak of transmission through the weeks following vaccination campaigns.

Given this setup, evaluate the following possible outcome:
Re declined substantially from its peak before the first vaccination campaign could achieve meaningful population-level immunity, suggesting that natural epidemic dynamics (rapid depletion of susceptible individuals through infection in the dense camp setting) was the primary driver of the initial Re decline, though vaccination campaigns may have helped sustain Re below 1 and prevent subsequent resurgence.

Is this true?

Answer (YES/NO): NO